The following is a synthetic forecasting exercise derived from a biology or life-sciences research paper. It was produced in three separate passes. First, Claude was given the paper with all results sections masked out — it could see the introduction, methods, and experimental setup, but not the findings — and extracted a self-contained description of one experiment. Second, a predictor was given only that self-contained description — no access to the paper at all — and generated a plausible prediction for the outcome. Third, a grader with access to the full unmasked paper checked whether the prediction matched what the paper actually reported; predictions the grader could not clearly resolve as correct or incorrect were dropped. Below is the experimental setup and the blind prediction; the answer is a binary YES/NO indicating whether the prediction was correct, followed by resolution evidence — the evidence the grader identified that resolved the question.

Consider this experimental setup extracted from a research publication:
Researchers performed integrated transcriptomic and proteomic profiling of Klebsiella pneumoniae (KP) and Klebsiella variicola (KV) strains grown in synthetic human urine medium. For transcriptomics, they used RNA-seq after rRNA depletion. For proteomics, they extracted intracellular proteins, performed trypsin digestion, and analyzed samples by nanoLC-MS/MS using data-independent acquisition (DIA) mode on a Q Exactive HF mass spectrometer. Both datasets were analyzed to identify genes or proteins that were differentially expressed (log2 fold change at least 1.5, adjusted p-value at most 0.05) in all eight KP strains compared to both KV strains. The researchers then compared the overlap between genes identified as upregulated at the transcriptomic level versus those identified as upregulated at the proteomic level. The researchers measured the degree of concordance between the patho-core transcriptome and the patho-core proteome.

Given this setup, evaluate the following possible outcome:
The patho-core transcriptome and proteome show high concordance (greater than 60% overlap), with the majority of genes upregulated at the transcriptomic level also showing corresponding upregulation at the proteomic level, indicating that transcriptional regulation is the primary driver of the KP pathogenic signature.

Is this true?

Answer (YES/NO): NO